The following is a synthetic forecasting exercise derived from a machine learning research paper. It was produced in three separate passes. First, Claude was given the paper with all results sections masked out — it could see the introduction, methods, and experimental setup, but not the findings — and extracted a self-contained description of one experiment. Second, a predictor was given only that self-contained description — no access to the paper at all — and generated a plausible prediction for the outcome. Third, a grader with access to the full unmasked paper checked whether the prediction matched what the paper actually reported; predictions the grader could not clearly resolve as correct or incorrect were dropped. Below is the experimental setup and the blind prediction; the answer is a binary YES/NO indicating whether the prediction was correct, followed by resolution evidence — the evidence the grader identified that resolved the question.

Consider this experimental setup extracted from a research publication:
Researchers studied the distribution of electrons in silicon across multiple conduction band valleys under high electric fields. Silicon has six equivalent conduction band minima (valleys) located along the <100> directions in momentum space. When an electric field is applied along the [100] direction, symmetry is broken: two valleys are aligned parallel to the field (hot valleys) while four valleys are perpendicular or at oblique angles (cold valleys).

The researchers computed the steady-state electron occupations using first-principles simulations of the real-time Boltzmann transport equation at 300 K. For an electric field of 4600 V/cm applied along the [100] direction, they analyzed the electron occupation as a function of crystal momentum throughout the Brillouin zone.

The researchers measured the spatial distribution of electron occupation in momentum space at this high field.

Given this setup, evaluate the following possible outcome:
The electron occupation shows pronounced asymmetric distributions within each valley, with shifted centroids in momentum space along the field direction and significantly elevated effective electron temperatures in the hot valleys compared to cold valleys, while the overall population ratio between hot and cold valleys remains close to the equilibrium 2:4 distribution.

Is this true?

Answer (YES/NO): NO